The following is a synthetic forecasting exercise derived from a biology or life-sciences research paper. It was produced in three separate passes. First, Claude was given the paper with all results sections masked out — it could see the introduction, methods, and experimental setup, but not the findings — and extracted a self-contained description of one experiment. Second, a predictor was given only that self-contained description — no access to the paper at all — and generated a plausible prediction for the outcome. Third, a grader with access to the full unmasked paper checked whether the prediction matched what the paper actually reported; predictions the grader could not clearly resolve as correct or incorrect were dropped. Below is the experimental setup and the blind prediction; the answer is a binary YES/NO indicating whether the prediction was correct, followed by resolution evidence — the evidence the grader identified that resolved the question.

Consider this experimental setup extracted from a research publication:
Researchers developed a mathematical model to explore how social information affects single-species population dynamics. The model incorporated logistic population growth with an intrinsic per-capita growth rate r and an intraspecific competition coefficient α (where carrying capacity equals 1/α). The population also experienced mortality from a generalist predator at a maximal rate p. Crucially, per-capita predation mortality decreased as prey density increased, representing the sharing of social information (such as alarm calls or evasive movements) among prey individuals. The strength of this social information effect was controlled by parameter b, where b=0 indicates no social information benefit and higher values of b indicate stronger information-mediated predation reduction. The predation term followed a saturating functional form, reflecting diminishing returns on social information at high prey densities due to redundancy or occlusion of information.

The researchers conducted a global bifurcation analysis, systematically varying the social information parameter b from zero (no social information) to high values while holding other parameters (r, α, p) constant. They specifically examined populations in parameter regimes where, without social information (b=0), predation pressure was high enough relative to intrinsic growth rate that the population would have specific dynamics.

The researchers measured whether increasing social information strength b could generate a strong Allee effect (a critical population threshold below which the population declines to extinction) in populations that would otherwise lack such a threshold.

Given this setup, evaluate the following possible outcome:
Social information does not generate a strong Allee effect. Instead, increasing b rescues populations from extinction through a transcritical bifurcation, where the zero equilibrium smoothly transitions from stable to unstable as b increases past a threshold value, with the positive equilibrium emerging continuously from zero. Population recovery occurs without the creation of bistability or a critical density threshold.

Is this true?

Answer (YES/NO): NO